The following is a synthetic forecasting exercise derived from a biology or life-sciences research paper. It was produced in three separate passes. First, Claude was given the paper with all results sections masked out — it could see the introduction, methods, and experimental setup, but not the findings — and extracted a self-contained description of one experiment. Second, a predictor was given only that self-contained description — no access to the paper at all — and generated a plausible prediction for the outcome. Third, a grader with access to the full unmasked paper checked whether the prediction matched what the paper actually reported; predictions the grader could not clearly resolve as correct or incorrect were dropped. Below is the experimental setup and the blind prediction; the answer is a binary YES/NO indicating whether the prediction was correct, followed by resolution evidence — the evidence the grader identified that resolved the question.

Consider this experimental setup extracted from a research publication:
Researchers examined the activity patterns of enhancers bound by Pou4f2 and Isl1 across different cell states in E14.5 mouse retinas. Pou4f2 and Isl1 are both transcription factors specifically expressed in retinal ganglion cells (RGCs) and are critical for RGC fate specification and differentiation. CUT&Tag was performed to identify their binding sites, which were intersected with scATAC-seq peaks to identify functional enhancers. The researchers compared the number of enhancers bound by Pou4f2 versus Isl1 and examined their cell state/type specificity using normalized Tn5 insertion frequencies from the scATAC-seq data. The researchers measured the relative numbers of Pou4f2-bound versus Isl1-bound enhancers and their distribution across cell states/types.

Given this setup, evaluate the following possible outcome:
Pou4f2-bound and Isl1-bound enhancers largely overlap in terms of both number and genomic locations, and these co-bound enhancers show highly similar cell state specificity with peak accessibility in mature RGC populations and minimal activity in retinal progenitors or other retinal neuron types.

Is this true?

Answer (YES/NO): NO